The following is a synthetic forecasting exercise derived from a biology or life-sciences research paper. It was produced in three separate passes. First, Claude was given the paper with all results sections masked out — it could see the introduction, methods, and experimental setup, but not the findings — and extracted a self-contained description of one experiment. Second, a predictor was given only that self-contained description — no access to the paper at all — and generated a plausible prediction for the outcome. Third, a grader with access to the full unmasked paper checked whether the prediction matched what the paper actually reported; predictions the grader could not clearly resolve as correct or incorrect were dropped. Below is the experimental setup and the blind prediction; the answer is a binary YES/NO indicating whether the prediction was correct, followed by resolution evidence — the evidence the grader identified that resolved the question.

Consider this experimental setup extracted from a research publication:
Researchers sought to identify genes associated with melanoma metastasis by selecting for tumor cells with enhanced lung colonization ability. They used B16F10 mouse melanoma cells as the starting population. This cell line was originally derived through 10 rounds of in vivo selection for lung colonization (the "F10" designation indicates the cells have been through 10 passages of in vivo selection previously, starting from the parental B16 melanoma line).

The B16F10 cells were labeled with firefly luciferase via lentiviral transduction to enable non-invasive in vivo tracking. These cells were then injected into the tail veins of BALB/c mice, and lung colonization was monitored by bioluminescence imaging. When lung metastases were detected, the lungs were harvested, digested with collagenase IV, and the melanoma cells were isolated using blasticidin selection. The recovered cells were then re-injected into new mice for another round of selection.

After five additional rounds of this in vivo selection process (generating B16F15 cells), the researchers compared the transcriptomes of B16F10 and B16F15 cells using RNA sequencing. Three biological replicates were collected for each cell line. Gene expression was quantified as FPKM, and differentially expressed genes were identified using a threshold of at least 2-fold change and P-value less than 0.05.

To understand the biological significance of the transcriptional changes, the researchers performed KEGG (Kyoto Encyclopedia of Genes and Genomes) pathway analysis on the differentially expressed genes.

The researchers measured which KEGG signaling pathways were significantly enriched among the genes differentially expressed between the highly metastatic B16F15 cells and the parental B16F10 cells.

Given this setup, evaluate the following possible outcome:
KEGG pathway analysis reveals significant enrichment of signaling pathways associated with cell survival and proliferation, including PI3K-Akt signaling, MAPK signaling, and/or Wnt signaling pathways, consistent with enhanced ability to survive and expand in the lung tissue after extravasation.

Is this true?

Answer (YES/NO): YES